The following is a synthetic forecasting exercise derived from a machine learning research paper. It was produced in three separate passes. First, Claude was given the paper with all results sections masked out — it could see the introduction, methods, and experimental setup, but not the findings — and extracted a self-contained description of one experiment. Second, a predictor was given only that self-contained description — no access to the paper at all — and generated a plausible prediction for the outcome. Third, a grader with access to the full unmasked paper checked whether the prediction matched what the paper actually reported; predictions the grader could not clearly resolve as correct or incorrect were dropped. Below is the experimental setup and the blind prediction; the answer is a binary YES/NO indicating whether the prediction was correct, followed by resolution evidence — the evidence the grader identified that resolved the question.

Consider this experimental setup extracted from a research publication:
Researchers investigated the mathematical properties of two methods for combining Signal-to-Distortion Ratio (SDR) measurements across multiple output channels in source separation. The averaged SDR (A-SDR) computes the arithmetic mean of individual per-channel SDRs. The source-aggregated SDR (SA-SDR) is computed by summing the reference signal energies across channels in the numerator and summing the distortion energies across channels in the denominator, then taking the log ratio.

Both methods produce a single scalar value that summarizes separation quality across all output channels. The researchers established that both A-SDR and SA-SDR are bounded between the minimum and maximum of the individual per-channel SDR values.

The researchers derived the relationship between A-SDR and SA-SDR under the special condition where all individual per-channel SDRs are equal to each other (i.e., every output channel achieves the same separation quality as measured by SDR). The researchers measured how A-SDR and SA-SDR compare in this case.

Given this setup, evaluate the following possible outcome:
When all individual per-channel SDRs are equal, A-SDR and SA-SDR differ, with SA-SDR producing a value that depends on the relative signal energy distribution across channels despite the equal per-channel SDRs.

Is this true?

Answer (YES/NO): NO